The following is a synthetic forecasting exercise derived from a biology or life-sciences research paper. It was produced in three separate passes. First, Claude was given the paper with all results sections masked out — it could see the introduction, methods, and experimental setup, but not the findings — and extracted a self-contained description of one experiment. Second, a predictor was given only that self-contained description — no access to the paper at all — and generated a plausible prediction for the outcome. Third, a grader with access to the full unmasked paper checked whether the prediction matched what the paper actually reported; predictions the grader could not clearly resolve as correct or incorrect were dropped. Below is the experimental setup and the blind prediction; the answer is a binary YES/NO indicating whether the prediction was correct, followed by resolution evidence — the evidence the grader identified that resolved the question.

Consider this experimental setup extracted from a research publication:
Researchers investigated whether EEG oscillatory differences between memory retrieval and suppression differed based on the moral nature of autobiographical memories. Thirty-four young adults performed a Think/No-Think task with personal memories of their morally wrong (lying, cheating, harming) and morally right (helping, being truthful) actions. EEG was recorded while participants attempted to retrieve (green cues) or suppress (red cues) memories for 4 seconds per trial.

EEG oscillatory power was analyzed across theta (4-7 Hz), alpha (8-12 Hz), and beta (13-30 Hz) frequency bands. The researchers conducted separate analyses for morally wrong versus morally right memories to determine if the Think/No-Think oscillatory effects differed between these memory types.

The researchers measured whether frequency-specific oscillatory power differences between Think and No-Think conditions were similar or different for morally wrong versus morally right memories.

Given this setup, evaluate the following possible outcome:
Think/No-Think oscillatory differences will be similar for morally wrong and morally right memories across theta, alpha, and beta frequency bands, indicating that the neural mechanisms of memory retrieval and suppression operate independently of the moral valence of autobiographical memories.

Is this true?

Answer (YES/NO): YES